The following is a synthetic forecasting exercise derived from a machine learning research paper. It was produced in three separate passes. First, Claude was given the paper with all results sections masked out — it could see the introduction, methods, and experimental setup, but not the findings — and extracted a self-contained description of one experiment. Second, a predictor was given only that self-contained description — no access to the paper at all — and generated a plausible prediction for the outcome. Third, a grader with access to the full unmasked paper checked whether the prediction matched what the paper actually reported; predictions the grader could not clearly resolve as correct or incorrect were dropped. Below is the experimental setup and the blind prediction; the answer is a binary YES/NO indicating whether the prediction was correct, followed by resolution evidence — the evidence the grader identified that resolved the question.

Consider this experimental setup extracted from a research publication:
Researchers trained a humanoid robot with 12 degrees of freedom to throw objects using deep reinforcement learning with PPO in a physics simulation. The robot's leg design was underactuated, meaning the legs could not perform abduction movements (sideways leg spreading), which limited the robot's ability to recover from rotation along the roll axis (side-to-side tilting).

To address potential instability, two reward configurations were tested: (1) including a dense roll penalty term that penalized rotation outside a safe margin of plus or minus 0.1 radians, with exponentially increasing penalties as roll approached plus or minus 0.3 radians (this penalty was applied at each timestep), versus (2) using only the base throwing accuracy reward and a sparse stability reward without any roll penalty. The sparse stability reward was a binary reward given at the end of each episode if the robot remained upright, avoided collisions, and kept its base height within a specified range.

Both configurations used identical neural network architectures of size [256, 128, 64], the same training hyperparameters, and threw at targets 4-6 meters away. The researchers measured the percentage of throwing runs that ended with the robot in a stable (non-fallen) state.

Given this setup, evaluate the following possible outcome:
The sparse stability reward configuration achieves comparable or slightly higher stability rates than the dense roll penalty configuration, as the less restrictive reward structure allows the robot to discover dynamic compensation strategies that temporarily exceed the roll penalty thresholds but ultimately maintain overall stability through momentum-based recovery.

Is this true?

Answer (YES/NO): NO